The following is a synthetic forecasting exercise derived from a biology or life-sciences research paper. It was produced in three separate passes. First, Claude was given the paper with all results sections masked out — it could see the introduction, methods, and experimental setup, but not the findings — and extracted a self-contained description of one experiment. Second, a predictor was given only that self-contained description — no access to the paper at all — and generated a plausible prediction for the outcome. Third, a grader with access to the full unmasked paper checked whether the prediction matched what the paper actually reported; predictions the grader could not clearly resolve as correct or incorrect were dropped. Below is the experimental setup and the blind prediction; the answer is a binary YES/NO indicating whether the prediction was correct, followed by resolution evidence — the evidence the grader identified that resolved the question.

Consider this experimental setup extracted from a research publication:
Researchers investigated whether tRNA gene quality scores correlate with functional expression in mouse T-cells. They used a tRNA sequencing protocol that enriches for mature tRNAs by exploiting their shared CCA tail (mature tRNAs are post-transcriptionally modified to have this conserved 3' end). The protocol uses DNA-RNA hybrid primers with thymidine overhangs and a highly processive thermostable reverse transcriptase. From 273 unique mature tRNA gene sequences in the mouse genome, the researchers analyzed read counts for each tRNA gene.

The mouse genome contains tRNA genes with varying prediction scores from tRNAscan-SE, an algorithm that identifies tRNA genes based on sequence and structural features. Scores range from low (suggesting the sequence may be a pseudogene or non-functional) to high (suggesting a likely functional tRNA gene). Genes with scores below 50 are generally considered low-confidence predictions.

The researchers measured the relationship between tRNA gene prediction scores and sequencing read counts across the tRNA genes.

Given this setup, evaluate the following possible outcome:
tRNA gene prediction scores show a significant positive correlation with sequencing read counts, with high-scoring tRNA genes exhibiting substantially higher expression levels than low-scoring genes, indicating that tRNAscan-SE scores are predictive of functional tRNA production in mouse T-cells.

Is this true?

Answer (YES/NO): YES